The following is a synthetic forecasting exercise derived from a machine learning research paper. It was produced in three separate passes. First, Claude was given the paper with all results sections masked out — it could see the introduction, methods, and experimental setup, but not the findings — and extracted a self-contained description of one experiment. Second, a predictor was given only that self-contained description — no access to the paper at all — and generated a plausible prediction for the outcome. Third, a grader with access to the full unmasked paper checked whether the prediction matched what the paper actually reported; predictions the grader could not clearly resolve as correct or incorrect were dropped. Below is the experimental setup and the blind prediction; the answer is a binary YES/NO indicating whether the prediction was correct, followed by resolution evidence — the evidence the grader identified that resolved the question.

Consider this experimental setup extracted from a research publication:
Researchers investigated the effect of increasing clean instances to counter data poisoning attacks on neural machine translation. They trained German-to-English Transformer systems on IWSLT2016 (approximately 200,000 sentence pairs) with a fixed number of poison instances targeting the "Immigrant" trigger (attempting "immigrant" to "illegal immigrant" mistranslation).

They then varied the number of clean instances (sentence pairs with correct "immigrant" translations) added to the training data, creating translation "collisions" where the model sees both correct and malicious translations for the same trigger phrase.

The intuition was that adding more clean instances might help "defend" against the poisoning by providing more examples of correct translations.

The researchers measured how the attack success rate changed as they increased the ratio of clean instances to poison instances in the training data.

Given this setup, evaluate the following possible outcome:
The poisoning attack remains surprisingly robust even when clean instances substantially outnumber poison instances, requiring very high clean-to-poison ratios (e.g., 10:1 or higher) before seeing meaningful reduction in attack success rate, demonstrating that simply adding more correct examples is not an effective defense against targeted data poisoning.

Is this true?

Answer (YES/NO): NO